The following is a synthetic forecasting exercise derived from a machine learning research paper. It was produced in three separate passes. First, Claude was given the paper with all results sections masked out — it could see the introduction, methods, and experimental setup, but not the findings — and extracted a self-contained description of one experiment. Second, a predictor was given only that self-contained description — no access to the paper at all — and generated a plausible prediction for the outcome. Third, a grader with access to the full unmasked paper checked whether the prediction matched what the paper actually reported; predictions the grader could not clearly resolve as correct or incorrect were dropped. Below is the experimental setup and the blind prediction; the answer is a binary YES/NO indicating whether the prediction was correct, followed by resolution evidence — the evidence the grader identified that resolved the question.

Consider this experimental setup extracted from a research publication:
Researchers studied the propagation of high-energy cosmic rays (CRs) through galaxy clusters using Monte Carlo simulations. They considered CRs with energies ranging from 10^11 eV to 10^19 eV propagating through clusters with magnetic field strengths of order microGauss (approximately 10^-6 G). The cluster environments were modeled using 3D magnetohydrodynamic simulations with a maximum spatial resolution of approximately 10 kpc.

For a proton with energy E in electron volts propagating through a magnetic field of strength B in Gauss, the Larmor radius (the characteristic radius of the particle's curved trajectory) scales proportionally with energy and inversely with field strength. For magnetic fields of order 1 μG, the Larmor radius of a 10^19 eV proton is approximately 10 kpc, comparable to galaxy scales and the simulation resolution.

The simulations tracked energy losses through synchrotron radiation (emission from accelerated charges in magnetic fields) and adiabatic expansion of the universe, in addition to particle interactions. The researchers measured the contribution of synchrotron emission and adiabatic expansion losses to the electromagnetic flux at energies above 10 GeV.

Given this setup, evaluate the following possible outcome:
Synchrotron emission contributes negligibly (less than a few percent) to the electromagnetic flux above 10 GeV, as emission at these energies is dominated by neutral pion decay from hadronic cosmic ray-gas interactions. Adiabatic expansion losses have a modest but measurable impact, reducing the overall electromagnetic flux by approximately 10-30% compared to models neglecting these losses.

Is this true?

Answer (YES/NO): NO